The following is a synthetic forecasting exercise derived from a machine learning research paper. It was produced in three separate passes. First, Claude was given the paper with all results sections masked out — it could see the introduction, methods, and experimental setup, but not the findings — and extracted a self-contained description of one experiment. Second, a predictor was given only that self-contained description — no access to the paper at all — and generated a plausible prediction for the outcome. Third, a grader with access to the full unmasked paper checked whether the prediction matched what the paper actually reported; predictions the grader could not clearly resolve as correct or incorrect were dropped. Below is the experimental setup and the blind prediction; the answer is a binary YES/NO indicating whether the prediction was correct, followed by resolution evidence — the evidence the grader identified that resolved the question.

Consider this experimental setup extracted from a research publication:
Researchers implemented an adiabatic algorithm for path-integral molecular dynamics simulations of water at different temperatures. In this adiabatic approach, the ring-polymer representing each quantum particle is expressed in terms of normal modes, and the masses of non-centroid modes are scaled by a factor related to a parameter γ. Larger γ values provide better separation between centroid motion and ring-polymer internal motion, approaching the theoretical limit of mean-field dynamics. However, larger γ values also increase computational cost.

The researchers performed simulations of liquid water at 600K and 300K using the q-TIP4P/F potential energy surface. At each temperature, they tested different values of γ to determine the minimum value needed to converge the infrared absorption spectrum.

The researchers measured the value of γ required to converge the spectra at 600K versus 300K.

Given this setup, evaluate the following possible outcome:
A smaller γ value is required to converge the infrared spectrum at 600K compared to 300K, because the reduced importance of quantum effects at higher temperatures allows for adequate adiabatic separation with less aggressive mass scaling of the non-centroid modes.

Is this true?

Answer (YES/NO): YES